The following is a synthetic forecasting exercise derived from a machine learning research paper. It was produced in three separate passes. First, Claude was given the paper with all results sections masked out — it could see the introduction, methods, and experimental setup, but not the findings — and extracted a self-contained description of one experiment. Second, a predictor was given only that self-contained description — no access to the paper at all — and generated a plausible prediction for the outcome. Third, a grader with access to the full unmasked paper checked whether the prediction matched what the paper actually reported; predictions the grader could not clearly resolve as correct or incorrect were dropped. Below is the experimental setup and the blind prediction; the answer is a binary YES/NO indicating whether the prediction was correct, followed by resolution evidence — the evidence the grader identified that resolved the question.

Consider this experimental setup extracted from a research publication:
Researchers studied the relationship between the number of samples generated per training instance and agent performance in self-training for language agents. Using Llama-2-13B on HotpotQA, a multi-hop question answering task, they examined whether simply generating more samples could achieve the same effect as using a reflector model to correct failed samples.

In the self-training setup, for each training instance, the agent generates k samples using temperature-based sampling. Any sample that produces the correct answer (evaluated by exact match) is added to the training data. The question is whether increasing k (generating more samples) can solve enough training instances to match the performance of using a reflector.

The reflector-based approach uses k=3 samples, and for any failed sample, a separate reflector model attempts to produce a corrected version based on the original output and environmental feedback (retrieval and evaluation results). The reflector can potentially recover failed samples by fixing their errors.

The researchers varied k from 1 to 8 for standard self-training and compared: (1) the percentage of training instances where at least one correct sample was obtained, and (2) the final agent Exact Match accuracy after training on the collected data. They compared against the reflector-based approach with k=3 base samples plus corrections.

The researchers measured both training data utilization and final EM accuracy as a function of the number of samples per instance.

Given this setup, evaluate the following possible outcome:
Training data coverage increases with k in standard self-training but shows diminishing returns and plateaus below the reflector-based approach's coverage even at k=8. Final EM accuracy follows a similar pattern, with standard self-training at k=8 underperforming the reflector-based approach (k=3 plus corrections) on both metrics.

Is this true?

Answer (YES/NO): YES